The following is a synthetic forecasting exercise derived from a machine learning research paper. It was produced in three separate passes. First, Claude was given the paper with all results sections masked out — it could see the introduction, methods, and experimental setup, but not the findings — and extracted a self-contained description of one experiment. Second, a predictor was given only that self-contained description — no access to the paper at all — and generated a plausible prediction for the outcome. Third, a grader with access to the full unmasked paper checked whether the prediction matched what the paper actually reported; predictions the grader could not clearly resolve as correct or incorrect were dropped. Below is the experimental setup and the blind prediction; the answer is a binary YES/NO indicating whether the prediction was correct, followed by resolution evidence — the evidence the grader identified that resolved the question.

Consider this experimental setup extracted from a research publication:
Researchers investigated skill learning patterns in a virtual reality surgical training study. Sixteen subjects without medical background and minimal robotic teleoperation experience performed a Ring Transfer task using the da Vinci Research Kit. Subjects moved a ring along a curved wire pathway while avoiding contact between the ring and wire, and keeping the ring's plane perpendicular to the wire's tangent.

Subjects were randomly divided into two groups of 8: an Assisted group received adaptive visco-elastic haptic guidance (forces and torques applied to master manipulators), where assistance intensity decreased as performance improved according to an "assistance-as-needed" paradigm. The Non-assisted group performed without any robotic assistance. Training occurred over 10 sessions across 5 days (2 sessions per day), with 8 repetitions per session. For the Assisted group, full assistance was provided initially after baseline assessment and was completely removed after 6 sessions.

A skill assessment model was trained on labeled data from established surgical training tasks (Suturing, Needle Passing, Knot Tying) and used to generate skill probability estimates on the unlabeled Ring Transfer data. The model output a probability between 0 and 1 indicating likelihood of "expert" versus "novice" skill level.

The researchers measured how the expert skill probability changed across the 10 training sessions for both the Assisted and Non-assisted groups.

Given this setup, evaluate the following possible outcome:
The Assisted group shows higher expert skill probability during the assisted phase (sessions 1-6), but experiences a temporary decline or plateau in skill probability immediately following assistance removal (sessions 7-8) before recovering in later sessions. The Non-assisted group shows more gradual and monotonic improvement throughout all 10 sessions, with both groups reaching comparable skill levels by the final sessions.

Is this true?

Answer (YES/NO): NO